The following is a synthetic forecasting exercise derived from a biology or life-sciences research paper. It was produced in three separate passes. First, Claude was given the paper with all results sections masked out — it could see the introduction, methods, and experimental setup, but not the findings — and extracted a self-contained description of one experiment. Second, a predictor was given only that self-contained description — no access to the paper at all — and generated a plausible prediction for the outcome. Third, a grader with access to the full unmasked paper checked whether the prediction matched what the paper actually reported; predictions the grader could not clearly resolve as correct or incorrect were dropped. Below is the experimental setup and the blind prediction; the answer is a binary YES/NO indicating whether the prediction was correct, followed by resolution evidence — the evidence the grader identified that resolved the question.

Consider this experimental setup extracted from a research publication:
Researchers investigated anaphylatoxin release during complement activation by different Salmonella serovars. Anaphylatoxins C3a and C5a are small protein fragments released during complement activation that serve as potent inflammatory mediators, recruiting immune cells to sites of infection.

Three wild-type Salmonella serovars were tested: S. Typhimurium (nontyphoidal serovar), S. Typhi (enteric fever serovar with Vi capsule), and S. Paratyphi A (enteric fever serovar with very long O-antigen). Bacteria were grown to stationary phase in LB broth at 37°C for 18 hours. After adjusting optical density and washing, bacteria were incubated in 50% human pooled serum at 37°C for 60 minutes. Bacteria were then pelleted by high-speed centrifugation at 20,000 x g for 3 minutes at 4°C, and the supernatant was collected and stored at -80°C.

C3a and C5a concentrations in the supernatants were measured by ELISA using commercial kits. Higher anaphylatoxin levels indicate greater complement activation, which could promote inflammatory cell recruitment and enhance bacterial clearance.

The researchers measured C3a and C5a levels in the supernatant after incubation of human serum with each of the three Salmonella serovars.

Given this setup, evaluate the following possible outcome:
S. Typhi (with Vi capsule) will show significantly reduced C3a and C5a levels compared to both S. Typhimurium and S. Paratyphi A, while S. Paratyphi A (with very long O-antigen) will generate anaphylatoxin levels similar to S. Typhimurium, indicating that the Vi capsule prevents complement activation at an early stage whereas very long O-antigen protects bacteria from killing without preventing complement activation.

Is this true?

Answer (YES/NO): NO